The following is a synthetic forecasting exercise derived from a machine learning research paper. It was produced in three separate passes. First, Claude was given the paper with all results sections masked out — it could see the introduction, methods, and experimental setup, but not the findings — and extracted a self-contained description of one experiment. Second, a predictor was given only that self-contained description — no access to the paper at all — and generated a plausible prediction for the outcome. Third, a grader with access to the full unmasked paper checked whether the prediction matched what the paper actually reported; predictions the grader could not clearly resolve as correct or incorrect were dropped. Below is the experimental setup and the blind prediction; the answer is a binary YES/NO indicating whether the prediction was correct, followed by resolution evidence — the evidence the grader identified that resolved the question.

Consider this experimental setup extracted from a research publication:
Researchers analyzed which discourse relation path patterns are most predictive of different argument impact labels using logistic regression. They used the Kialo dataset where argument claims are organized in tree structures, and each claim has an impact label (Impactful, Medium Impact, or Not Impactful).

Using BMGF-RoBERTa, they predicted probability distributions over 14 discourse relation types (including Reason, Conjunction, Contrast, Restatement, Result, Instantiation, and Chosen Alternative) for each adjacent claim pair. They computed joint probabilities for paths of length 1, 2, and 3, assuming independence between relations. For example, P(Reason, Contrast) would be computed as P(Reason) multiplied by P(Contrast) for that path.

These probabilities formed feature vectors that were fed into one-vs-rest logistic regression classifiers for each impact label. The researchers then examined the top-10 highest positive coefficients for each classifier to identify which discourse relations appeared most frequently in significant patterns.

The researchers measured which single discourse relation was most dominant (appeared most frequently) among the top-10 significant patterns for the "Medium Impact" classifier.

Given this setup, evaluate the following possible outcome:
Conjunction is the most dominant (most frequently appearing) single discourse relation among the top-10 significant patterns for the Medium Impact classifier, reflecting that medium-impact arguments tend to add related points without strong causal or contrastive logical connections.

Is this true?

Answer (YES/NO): YES